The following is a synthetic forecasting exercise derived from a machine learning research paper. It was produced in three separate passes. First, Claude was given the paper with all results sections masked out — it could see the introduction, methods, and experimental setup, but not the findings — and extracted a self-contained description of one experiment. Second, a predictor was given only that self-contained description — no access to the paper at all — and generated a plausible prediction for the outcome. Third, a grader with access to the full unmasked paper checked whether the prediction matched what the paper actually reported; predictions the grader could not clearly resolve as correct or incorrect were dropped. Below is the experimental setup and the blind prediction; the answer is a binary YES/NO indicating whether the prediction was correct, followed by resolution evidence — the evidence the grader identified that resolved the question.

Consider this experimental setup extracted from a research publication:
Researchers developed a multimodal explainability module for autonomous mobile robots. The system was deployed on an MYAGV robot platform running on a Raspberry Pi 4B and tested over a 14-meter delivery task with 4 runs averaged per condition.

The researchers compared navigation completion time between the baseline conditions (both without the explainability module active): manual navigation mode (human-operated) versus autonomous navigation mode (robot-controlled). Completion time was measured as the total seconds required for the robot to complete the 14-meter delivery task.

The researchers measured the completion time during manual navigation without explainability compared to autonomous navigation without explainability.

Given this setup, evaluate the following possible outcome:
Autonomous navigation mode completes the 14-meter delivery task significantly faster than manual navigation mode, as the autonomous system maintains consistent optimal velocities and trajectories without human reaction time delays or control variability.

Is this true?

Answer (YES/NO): NO